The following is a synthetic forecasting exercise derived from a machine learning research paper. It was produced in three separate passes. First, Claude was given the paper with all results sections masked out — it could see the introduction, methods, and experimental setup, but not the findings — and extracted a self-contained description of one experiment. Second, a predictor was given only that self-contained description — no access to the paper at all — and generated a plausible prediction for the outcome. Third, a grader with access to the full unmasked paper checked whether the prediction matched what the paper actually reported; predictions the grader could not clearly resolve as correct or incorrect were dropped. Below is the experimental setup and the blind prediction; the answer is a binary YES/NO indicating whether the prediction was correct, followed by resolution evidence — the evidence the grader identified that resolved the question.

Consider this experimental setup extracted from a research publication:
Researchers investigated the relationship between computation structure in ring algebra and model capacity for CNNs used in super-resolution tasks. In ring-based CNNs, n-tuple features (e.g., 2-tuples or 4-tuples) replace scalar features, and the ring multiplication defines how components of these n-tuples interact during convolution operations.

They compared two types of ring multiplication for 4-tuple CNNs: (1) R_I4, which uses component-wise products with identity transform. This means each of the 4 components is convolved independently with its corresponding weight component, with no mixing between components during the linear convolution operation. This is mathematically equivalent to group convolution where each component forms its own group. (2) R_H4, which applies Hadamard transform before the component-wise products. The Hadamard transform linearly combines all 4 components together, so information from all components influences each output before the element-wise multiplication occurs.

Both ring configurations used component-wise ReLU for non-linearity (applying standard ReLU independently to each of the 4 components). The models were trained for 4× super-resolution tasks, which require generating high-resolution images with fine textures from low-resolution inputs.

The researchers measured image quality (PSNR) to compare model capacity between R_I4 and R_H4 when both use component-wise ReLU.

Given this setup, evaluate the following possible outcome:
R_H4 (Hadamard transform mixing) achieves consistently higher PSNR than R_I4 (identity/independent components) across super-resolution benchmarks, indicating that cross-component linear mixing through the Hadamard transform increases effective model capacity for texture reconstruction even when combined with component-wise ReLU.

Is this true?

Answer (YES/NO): YES